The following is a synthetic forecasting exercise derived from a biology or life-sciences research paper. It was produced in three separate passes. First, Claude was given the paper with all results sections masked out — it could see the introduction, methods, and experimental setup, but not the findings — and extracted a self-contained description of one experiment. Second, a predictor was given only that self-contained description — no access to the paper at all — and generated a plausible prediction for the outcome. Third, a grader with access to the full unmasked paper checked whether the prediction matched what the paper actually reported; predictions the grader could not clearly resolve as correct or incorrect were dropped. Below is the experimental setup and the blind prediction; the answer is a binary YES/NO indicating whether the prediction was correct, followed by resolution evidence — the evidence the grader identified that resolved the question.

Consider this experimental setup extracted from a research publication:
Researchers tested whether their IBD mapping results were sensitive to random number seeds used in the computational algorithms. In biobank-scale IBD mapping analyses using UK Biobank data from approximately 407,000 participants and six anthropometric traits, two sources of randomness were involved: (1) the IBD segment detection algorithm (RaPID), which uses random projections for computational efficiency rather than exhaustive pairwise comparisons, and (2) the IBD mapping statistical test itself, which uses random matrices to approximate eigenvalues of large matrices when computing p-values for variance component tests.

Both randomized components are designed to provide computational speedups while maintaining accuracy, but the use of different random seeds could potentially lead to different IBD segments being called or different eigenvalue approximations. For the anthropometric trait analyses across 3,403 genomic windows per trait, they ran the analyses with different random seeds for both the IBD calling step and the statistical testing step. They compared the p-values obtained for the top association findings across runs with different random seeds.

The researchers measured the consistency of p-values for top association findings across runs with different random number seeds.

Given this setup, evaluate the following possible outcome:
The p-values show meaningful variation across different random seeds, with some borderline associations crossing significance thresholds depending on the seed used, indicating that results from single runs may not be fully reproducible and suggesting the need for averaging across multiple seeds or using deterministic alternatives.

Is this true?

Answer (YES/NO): NO